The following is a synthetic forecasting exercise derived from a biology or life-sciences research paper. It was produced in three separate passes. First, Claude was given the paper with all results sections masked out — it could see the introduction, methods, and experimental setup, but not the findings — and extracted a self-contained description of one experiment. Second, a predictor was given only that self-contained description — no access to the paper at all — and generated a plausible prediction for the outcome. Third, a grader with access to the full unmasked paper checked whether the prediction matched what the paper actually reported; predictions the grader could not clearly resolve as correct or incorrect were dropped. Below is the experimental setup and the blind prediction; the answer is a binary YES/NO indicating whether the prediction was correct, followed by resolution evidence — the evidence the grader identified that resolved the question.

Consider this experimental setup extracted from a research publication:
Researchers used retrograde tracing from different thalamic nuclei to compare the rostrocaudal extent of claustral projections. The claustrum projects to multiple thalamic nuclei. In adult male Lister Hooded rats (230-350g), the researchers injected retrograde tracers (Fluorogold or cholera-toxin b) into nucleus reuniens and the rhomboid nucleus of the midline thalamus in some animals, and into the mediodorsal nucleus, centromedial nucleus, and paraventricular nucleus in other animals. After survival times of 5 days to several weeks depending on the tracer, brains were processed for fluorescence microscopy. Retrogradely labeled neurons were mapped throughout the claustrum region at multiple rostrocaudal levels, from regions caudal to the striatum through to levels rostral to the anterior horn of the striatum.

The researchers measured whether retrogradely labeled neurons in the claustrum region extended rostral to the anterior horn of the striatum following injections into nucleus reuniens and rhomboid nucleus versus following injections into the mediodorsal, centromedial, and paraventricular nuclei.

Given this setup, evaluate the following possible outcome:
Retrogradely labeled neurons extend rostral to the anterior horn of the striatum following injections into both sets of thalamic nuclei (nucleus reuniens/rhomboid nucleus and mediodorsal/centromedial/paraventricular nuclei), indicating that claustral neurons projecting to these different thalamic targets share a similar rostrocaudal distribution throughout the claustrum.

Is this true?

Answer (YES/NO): NO